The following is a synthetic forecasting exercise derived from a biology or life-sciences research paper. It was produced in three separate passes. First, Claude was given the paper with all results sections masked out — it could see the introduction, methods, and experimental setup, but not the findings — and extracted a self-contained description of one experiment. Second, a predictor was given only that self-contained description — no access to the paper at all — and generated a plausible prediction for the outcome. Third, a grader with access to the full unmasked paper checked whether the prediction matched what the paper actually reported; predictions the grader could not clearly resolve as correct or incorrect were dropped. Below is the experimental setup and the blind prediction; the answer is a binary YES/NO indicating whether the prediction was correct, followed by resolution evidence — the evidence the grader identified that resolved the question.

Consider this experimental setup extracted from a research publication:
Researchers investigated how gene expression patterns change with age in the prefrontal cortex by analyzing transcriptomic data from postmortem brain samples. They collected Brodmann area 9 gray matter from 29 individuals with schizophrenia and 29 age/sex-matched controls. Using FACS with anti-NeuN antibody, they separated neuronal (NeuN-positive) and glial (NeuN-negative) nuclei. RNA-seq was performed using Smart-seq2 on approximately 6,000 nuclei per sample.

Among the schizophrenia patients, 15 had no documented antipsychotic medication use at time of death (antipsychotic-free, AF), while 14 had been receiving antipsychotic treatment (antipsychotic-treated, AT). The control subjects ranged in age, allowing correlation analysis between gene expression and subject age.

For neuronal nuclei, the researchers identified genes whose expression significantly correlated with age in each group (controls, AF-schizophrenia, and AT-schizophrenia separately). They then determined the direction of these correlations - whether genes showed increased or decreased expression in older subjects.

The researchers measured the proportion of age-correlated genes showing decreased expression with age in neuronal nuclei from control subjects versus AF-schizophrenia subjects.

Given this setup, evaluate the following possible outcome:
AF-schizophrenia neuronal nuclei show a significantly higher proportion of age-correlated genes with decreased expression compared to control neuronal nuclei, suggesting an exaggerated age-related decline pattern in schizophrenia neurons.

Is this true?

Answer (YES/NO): NO